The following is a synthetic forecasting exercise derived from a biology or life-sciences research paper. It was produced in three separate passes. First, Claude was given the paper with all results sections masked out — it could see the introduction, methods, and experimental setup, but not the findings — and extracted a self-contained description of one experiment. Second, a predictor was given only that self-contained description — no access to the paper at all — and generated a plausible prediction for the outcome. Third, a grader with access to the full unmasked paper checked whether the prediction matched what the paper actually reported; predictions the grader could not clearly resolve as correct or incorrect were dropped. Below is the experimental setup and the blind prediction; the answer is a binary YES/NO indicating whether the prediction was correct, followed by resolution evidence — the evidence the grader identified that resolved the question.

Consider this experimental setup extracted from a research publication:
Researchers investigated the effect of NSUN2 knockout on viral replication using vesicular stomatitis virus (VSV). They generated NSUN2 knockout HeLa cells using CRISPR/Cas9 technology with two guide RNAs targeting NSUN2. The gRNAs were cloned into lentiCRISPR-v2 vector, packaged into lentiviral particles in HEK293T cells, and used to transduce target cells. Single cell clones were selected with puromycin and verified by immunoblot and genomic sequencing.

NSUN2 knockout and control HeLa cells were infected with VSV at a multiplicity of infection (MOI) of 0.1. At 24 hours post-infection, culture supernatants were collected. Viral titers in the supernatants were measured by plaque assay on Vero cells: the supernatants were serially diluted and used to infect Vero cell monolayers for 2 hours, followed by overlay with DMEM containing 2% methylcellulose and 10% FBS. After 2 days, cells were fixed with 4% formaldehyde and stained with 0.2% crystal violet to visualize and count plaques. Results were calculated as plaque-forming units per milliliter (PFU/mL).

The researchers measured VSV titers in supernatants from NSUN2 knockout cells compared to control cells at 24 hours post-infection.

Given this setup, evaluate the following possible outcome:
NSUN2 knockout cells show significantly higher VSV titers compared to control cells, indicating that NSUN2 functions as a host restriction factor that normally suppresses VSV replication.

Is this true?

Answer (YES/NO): NO